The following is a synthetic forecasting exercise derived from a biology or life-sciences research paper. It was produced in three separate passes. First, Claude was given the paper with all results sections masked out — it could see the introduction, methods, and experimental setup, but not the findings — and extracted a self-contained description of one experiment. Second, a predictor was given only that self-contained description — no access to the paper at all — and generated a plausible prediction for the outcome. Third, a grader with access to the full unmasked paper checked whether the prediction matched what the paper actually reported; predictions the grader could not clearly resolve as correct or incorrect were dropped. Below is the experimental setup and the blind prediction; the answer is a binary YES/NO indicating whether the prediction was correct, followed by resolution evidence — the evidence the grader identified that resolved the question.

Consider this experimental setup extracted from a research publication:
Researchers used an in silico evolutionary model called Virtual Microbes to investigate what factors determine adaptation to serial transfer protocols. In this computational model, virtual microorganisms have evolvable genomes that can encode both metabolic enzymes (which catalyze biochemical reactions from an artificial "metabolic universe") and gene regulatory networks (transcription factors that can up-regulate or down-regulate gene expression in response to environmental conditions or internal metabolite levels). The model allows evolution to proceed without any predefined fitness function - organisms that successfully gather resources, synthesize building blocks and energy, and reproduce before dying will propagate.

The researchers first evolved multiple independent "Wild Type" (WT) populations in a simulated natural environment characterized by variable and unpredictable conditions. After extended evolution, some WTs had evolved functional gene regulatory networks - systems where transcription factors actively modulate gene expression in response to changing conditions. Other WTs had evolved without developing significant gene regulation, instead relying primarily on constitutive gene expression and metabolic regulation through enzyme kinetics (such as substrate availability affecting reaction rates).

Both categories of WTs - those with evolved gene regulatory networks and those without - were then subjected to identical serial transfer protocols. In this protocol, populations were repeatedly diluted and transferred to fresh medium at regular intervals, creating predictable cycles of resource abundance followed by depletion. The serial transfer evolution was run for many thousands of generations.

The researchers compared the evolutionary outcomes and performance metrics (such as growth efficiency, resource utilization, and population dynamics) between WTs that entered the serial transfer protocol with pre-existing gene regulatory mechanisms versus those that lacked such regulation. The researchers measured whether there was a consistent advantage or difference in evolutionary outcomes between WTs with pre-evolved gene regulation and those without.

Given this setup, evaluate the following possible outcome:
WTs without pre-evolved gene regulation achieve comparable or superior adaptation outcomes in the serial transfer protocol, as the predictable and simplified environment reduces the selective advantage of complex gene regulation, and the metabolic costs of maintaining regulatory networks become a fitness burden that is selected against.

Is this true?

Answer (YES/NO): NO